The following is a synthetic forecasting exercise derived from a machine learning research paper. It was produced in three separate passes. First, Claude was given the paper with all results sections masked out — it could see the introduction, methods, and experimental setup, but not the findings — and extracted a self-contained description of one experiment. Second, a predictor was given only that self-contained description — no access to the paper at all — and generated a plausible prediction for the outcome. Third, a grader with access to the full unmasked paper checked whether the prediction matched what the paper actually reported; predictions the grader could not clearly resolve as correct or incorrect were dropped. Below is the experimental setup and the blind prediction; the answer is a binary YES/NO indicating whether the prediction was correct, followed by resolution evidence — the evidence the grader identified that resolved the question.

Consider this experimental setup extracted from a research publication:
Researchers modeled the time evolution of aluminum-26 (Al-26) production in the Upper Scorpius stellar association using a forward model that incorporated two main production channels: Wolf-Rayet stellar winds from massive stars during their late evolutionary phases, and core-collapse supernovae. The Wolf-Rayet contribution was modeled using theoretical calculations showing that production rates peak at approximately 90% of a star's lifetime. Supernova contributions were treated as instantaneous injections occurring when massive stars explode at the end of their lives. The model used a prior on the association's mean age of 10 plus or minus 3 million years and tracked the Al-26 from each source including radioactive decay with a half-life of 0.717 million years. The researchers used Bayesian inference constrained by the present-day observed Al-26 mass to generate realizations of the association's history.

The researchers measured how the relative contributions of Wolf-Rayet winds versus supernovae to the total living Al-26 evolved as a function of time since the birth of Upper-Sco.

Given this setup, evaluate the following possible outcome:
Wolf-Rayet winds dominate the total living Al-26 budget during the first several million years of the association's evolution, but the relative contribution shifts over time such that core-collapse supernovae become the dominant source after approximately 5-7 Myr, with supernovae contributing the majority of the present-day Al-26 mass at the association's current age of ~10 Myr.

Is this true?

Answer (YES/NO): NO